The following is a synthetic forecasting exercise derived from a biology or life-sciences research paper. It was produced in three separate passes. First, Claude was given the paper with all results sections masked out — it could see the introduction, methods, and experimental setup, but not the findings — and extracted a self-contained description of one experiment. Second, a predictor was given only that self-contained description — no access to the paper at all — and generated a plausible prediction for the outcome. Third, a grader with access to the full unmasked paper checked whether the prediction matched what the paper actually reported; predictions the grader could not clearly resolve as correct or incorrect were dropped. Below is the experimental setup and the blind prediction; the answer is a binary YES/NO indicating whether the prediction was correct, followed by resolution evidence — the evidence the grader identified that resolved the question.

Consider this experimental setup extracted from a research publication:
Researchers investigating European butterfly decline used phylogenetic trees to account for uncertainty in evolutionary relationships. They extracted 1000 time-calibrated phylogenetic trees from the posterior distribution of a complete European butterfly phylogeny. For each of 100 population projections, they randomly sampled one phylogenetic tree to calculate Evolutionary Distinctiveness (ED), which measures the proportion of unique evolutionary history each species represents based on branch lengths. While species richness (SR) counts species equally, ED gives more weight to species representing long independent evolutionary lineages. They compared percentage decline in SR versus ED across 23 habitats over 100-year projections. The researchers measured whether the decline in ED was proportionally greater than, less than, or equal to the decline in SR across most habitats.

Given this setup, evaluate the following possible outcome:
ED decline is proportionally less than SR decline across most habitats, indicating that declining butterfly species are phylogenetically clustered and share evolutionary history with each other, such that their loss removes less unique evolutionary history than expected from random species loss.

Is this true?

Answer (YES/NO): NO